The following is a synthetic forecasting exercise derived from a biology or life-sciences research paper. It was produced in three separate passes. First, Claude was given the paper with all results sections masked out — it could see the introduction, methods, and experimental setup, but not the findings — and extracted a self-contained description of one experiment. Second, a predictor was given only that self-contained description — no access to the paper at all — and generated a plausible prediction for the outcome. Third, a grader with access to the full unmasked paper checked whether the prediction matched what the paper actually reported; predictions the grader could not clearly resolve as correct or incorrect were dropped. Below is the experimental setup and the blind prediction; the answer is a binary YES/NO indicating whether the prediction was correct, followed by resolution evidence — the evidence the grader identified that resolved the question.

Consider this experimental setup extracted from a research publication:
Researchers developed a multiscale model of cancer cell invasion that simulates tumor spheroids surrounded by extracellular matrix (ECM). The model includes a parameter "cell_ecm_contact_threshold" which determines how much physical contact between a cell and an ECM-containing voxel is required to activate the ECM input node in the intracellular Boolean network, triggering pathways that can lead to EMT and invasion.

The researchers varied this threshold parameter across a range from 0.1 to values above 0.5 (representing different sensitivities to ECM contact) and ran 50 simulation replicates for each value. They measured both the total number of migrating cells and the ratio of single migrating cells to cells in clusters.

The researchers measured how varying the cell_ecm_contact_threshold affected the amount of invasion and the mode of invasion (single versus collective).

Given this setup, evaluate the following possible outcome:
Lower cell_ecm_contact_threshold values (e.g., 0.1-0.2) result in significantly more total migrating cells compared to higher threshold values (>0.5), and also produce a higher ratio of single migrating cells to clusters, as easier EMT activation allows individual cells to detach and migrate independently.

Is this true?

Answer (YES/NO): NO